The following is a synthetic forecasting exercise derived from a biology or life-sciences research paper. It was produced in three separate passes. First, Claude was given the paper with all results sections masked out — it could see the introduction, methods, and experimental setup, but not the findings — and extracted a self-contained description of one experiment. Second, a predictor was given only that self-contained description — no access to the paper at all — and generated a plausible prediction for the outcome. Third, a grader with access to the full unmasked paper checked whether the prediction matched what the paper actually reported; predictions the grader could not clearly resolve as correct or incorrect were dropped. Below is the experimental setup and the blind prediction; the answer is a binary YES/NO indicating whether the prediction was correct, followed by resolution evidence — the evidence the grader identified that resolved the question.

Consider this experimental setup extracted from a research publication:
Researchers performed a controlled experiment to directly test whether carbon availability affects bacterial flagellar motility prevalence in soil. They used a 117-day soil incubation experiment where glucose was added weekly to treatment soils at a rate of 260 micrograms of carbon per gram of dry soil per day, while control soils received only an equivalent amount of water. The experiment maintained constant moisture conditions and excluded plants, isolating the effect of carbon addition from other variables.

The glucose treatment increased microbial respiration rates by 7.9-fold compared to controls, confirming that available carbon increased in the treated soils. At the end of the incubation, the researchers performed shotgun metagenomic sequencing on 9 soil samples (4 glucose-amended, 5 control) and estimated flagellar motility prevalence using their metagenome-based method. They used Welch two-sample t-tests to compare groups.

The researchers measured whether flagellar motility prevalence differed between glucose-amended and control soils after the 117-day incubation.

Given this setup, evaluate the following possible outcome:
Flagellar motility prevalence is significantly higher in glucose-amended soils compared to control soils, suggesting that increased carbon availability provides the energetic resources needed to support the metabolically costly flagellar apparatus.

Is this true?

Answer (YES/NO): YES